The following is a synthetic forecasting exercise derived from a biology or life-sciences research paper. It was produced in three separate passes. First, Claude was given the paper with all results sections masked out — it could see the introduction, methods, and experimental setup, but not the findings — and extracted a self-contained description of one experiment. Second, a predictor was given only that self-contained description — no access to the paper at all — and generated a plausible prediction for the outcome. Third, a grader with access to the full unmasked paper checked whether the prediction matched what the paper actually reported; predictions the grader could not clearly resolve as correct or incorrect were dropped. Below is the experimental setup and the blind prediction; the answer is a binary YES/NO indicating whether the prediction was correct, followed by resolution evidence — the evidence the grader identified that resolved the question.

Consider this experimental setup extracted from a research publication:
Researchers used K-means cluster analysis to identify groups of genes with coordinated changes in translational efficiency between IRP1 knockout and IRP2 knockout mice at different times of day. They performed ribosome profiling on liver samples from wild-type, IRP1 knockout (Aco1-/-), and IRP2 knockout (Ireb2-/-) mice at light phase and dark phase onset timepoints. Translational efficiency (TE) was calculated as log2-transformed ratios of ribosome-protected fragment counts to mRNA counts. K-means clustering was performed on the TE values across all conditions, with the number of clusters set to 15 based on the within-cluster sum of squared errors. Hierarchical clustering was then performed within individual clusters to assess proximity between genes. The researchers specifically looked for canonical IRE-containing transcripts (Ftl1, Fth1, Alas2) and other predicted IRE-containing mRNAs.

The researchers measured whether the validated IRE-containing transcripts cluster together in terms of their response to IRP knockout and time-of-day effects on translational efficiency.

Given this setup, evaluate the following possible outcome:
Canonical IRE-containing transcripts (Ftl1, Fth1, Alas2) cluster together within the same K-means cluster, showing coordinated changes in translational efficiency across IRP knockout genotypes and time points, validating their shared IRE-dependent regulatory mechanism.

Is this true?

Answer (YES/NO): NO